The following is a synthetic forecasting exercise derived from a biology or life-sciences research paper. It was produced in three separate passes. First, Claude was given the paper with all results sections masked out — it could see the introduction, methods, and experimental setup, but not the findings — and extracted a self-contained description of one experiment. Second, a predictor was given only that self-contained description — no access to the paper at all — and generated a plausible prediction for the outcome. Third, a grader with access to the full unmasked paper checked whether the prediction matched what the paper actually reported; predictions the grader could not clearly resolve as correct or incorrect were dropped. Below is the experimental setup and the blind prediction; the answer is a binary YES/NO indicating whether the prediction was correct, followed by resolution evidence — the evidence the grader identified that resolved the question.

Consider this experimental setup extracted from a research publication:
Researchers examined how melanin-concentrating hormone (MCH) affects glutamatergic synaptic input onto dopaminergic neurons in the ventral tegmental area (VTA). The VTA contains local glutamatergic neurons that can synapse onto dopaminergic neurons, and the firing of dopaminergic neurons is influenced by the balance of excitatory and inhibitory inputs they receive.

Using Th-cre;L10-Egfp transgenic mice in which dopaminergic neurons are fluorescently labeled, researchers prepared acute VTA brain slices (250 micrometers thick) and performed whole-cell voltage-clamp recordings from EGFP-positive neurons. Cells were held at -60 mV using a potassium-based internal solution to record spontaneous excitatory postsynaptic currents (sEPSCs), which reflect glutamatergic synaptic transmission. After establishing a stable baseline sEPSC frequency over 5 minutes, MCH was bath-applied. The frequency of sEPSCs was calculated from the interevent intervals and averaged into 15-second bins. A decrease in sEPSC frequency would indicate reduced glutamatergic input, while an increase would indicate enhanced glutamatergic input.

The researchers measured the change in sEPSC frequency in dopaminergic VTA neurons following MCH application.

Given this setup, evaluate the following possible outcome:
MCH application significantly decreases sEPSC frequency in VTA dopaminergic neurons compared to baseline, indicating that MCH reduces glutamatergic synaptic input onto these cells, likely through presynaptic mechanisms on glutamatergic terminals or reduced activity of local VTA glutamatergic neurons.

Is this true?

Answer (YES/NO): NO